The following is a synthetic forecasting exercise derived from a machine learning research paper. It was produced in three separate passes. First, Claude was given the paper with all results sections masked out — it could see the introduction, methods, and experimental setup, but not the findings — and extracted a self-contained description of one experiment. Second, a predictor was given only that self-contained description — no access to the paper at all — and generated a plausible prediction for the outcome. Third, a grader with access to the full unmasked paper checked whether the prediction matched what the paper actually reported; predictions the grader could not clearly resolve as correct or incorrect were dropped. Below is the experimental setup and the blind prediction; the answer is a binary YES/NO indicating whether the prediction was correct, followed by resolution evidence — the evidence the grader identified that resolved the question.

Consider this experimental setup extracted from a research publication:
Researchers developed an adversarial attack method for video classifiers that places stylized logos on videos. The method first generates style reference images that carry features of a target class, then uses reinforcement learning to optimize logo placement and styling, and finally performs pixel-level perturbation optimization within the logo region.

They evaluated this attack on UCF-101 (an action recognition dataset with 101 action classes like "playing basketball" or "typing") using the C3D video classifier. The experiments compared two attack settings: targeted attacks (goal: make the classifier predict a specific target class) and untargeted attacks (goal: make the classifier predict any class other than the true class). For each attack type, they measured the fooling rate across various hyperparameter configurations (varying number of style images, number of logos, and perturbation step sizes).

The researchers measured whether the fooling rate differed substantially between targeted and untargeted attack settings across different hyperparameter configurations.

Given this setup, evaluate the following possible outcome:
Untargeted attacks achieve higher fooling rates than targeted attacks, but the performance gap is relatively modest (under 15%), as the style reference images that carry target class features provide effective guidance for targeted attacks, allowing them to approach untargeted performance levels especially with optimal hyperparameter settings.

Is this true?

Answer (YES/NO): NO